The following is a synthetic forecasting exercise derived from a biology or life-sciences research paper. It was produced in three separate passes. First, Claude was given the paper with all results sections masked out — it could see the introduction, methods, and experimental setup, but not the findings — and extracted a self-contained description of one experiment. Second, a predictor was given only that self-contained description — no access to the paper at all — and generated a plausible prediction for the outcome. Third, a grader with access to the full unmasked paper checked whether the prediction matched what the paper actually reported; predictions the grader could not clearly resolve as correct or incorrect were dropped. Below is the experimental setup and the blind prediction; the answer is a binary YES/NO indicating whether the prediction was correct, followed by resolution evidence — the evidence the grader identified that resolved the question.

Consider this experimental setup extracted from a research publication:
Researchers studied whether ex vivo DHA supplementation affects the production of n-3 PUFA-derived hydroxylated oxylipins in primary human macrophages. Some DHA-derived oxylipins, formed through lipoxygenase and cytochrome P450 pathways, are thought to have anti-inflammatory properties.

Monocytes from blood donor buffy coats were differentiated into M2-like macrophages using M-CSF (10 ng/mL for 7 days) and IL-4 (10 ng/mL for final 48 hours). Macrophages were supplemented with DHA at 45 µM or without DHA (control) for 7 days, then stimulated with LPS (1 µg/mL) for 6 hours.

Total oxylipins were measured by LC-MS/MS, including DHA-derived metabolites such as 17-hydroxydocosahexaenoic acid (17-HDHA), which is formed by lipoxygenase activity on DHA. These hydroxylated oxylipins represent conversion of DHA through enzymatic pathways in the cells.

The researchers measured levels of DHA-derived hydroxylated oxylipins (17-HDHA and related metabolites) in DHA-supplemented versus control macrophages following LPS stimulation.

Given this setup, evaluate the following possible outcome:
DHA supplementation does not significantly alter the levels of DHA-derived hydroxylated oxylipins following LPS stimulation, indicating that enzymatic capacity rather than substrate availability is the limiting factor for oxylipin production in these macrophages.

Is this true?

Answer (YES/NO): NO